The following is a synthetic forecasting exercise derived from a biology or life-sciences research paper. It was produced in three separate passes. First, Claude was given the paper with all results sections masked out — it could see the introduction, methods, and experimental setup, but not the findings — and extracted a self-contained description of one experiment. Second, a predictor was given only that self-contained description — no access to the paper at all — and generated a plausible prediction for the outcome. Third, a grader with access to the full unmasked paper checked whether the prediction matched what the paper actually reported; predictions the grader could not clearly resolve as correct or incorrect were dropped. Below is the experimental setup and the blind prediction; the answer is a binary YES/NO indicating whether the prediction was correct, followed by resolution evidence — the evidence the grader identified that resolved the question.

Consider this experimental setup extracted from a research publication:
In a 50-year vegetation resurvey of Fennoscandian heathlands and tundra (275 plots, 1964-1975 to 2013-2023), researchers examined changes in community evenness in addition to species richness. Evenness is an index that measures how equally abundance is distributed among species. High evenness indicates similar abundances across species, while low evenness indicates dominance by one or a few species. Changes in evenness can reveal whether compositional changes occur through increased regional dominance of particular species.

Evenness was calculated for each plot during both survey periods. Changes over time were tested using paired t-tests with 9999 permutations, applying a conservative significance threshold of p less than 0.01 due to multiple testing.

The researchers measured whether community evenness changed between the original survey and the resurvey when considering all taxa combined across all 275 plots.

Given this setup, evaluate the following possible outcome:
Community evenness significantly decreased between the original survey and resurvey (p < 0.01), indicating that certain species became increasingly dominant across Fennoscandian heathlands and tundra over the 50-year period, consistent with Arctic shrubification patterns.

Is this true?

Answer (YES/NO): NO